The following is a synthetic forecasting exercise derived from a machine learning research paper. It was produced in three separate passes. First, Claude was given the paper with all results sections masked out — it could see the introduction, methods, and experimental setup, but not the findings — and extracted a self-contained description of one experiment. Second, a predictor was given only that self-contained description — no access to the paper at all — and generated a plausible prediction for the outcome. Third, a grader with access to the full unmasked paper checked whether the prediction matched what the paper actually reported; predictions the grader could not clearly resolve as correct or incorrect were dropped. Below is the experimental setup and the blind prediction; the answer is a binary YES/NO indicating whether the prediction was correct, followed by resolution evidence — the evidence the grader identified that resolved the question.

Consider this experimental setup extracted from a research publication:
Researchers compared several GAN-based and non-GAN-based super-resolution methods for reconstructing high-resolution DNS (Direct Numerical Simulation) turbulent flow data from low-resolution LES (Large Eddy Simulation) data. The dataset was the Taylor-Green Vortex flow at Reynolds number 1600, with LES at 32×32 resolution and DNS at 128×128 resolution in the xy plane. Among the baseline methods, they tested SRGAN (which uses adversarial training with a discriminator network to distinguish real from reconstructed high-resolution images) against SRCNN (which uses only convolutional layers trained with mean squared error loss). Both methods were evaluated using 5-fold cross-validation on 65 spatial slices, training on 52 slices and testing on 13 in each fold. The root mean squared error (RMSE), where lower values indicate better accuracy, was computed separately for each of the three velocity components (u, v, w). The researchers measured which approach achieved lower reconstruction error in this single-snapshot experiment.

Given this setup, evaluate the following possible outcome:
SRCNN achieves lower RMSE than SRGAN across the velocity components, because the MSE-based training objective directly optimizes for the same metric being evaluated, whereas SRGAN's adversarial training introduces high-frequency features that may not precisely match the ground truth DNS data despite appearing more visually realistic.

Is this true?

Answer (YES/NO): NO